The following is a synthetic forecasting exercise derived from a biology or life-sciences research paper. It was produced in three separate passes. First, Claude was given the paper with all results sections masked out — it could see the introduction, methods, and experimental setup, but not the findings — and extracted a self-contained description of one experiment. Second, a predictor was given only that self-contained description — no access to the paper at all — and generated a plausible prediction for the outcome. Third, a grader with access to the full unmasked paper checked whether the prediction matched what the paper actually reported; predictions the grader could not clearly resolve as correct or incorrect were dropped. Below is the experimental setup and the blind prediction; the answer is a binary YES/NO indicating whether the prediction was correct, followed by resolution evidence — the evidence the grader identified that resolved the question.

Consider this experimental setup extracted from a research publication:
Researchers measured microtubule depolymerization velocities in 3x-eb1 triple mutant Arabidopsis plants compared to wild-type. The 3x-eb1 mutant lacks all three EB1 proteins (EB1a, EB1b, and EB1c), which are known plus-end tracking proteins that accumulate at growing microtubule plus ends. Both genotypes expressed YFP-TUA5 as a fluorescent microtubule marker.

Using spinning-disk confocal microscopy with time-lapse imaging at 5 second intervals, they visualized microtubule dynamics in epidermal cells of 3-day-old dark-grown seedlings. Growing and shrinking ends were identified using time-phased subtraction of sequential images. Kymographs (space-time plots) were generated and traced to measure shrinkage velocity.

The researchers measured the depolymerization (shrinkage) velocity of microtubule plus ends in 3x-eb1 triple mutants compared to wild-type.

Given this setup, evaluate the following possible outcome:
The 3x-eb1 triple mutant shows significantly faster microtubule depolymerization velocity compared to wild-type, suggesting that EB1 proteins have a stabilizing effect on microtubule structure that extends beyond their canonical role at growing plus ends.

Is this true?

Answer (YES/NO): YES